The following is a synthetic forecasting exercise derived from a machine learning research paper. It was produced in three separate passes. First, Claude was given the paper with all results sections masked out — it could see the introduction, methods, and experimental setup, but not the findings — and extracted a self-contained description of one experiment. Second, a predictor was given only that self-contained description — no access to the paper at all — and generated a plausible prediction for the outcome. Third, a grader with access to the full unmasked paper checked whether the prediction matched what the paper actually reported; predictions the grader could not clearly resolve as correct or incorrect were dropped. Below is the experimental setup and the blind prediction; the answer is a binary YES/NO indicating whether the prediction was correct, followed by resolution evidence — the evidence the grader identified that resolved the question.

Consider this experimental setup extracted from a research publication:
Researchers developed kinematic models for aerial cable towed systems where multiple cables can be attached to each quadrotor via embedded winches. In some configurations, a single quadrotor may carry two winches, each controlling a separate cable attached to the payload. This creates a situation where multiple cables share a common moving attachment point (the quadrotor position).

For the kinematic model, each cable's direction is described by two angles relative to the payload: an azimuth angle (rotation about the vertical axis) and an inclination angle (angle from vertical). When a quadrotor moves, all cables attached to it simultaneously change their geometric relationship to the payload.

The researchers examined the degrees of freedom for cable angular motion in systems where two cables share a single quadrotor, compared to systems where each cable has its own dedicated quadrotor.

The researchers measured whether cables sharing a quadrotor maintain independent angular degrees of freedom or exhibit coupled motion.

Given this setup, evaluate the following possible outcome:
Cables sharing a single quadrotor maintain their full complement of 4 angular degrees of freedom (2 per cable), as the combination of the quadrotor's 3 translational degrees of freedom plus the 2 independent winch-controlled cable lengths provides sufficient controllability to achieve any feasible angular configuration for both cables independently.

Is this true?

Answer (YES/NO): NO